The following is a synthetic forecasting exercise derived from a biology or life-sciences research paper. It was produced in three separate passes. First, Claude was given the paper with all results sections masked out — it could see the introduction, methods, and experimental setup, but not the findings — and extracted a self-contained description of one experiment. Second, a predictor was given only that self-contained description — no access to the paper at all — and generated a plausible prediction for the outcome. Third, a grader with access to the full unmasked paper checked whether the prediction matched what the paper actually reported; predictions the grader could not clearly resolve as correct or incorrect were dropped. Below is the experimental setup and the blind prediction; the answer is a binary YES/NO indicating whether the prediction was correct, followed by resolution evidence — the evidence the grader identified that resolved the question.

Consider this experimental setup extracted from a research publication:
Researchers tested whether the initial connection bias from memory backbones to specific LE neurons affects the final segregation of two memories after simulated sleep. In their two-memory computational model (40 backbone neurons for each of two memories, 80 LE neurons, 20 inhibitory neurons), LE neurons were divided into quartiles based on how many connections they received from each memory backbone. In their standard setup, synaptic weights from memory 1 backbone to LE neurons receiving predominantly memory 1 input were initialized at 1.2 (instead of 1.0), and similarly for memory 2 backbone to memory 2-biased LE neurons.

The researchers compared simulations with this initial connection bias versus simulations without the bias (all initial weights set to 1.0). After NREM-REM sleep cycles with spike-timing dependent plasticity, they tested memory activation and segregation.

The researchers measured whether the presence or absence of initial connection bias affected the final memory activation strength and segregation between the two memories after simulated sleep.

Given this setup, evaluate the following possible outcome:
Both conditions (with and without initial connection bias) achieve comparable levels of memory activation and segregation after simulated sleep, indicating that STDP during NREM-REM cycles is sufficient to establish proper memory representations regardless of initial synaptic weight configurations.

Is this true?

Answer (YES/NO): YES